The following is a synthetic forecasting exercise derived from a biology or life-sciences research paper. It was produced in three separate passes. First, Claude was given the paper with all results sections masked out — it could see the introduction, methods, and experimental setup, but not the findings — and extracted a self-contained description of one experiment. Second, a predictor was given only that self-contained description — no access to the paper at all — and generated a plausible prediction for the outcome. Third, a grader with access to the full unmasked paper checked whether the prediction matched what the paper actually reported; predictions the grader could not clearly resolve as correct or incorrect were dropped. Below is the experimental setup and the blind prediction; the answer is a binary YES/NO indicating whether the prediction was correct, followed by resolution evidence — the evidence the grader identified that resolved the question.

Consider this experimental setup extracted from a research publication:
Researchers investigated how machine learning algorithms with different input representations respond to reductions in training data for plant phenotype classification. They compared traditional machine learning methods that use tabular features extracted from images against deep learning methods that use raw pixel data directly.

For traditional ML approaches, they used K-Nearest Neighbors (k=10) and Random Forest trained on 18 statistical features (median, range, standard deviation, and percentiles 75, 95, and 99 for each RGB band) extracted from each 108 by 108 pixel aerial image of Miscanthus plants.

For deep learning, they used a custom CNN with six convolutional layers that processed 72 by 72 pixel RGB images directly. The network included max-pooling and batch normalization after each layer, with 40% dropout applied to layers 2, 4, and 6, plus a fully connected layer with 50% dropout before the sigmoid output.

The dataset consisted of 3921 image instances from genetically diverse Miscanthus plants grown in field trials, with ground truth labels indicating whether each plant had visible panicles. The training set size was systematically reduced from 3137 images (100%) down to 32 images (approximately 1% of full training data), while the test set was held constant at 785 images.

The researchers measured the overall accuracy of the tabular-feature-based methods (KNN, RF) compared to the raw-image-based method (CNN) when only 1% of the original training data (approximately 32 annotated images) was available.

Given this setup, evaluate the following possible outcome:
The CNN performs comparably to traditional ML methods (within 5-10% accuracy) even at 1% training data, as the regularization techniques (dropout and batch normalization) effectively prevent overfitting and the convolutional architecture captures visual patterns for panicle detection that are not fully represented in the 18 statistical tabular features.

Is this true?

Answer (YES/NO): NO